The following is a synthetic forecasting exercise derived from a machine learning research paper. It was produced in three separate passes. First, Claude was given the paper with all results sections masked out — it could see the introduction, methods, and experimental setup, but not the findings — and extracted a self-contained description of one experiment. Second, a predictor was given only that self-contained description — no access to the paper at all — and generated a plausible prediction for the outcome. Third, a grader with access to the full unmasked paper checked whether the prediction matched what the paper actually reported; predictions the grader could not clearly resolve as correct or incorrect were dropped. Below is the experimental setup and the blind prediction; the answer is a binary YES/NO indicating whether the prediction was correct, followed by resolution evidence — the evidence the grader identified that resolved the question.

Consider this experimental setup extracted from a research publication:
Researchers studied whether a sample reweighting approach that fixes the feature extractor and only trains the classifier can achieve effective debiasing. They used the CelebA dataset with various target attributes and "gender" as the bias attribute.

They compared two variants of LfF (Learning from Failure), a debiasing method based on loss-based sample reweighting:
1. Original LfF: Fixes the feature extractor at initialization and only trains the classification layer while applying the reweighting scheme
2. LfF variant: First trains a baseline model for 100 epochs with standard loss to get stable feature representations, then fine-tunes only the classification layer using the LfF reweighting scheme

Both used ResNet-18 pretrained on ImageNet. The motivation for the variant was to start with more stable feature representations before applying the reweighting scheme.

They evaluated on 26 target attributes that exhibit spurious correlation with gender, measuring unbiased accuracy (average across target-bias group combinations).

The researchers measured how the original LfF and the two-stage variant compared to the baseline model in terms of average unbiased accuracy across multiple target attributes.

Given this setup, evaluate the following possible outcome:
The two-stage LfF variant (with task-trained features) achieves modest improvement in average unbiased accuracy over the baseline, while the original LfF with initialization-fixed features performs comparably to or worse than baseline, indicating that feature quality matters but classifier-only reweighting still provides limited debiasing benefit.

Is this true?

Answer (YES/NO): YES